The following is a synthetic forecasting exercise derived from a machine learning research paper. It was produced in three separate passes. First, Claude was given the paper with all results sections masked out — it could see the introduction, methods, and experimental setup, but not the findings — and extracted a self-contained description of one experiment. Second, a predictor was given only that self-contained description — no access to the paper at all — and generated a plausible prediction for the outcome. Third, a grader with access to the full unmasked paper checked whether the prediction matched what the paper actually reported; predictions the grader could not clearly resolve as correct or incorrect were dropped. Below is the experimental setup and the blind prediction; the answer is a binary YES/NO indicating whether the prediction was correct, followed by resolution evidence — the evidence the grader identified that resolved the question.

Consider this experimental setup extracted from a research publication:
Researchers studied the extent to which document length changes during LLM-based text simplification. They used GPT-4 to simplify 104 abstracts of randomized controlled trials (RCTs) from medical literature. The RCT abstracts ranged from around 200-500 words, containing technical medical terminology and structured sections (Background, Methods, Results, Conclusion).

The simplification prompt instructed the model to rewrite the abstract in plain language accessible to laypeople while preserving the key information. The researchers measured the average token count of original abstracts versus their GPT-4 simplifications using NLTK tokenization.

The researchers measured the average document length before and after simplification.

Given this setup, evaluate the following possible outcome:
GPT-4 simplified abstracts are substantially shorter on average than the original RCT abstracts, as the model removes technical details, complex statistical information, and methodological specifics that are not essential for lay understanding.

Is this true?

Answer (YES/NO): NO